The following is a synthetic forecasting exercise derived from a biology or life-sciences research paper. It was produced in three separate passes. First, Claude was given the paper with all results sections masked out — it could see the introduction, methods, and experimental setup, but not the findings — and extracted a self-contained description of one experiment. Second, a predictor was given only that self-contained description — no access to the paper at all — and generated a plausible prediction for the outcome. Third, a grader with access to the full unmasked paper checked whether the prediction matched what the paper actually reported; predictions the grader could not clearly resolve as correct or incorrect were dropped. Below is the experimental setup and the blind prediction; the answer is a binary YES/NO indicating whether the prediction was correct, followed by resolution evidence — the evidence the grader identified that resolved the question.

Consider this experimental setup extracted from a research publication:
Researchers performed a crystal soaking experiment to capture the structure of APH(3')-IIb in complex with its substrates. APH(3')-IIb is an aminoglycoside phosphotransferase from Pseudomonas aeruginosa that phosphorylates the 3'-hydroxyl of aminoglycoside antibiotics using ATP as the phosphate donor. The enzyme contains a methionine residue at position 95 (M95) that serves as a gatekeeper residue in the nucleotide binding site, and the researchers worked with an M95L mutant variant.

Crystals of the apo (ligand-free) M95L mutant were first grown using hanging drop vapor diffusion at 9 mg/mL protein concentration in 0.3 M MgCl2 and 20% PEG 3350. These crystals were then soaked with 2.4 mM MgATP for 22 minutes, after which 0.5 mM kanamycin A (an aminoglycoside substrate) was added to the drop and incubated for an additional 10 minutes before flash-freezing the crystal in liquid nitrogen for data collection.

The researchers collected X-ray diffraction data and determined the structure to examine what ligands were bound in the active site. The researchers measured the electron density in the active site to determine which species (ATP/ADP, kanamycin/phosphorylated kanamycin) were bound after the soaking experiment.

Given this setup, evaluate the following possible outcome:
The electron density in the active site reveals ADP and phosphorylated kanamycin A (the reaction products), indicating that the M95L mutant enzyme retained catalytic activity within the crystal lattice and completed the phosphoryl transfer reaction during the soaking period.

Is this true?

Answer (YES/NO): YES